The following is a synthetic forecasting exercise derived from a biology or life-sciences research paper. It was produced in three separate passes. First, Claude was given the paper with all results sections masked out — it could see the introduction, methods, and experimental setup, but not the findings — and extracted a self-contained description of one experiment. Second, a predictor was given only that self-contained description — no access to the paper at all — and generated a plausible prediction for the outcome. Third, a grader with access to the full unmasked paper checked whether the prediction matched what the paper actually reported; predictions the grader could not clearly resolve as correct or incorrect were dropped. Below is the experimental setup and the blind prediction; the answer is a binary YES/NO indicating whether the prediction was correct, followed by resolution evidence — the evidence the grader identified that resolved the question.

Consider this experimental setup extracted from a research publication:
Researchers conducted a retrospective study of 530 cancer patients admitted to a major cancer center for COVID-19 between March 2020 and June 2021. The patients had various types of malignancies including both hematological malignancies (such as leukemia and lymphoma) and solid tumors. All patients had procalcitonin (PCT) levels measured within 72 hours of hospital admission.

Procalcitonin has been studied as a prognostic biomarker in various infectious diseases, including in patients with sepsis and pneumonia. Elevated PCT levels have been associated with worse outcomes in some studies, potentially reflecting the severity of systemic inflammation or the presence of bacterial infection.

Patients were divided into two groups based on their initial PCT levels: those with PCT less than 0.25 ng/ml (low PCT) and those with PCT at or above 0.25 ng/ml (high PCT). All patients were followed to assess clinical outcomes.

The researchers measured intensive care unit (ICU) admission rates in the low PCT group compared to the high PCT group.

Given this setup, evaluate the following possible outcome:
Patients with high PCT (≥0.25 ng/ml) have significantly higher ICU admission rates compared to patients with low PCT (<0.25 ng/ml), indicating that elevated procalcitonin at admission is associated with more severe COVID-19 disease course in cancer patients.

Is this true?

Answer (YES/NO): YES